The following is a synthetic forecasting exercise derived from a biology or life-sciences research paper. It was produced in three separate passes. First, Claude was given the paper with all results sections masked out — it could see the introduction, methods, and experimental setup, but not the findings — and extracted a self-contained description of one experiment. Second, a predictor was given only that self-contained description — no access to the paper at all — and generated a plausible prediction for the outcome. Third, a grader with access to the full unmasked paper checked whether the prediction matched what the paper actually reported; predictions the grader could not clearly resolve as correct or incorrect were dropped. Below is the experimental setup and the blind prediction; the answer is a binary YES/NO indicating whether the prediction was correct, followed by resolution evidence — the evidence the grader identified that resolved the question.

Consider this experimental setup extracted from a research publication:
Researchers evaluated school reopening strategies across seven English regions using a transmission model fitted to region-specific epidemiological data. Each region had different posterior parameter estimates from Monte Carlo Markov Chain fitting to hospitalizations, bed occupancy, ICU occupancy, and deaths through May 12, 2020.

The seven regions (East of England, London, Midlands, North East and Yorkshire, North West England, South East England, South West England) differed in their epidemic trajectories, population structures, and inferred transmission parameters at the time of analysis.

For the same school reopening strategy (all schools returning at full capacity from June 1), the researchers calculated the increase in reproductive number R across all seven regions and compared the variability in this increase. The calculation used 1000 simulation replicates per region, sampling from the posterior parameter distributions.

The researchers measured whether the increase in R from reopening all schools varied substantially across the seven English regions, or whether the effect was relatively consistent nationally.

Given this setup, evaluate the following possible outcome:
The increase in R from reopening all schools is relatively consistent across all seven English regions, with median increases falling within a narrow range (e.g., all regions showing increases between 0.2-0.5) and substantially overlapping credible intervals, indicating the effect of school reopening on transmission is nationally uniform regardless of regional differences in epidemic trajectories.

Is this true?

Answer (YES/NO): NO